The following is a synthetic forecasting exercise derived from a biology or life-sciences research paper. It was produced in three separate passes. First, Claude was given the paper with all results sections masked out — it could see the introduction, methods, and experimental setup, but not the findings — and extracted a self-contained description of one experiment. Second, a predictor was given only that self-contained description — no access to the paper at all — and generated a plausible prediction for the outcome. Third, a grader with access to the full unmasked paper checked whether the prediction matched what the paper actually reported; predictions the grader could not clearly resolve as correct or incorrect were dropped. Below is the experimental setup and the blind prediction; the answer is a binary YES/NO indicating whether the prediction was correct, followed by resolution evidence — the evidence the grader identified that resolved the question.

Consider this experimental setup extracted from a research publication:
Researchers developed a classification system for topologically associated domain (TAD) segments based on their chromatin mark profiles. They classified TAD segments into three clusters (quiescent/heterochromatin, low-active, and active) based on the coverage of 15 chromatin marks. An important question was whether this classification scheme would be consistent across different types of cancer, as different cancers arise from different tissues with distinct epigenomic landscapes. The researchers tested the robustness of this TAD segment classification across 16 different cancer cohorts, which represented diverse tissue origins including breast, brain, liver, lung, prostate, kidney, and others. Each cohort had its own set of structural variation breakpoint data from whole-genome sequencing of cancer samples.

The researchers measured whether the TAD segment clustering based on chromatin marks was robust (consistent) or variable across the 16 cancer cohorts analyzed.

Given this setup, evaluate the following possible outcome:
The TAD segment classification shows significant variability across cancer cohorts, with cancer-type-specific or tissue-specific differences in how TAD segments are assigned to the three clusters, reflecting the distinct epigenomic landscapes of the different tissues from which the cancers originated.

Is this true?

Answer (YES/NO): NO